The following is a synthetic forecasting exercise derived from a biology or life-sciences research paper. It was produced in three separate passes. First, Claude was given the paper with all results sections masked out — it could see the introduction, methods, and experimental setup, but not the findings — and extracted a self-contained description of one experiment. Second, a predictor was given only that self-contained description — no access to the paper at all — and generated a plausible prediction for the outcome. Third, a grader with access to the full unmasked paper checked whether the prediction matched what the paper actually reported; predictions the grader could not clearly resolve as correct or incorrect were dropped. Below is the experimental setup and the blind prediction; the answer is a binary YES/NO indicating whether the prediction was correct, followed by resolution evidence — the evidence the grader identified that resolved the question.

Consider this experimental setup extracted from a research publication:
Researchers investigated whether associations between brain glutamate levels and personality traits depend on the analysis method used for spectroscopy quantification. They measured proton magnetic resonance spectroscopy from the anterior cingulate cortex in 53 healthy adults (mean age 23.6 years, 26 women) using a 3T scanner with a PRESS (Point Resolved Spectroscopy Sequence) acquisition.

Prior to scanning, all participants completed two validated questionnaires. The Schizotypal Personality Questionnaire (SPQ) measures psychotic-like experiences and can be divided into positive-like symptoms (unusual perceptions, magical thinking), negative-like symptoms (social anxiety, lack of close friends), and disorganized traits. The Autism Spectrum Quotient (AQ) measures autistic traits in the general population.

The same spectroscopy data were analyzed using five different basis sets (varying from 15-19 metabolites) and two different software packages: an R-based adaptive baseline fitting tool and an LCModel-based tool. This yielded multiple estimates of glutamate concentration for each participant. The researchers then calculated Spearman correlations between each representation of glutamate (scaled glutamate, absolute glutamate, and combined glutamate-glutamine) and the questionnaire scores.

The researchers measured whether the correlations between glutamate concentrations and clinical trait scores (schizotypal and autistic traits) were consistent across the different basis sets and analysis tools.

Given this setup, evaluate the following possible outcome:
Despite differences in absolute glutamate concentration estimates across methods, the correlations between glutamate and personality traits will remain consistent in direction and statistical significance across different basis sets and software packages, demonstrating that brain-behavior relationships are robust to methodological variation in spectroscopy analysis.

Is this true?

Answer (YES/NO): NO